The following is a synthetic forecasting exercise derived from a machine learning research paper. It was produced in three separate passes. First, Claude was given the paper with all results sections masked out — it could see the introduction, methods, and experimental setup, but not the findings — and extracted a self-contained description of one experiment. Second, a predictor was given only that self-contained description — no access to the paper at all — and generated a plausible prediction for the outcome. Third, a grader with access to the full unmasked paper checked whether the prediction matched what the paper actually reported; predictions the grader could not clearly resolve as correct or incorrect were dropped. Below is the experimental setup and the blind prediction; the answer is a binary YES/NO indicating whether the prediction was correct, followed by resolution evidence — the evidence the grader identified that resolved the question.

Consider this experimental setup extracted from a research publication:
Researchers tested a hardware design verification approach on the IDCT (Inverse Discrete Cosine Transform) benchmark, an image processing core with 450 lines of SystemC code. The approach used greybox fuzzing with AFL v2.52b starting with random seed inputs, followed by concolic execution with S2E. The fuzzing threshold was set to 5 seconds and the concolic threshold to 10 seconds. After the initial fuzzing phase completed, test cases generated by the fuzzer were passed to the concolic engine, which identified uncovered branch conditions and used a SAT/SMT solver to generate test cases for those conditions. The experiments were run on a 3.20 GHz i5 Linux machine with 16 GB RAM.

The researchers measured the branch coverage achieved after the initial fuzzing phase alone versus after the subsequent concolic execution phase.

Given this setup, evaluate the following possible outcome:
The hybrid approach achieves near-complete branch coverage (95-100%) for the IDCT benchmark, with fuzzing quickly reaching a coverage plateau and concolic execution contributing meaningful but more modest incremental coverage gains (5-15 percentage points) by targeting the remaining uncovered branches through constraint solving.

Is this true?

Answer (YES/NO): NO